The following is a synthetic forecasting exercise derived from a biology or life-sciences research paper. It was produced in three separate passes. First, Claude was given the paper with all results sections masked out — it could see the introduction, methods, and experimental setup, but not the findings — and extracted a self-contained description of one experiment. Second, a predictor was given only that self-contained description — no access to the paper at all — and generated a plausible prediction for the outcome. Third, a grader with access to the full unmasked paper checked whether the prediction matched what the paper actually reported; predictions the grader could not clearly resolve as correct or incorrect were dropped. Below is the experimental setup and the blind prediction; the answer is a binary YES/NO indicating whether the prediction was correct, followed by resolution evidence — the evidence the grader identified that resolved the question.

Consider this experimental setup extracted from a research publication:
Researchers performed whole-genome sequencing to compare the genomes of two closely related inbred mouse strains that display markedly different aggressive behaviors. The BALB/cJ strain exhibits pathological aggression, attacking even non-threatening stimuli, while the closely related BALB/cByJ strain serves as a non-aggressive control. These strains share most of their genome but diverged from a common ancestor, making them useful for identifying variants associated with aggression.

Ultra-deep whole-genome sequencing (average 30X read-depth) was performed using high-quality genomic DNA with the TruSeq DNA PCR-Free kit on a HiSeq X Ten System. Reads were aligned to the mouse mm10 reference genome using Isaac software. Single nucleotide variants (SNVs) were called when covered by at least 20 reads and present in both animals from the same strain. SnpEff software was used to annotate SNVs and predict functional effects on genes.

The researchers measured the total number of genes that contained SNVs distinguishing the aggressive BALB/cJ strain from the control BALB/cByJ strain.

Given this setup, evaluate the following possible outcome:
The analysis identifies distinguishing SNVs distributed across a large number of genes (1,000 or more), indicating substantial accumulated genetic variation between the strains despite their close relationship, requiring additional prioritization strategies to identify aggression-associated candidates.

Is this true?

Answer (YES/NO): YES